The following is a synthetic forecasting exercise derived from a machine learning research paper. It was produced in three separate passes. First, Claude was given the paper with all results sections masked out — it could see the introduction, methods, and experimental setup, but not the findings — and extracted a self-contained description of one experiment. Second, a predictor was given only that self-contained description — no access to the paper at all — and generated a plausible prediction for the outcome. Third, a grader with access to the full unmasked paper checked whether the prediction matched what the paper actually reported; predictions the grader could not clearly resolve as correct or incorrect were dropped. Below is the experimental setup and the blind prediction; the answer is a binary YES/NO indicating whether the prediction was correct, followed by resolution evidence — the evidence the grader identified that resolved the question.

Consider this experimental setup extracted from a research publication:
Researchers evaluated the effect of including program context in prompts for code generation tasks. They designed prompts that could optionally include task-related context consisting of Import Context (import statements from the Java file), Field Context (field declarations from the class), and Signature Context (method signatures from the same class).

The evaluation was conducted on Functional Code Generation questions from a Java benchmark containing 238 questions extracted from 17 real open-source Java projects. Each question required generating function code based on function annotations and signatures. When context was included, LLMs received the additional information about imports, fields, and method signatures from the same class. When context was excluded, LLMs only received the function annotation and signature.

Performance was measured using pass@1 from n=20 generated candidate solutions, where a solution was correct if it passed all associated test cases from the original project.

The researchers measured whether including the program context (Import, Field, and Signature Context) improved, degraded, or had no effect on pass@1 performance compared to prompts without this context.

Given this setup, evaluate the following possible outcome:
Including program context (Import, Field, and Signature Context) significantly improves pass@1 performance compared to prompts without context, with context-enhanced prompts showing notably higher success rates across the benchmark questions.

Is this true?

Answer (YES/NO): YES